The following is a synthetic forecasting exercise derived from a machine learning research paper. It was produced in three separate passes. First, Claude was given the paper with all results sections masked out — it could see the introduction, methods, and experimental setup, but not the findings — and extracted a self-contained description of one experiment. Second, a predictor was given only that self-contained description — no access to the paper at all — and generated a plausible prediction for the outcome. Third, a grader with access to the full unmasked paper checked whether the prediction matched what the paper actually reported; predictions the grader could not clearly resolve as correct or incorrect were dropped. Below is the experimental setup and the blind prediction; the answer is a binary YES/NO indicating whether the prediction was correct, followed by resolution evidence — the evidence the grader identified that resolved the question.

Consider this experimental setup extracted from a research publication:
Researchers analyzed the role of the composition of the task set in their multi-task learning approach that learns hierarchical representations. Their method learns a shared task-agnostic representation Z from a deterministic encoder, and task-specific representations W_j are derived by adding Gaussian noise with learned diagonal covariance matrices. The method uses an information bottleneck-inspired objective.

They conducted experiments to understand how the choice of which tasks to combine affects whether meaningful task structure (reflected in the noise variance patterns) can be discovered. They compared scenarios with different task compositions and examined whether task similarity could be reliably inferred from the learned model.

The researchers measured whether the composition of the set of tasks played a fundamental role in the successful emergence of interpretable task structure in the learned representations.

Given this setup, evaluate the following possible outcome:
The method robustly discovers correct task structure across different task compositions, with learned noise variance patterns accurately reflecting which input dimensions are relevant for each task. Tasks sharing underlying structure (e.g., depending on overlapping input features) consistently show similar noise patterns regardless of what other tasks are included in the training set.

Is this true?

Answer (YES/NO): NO